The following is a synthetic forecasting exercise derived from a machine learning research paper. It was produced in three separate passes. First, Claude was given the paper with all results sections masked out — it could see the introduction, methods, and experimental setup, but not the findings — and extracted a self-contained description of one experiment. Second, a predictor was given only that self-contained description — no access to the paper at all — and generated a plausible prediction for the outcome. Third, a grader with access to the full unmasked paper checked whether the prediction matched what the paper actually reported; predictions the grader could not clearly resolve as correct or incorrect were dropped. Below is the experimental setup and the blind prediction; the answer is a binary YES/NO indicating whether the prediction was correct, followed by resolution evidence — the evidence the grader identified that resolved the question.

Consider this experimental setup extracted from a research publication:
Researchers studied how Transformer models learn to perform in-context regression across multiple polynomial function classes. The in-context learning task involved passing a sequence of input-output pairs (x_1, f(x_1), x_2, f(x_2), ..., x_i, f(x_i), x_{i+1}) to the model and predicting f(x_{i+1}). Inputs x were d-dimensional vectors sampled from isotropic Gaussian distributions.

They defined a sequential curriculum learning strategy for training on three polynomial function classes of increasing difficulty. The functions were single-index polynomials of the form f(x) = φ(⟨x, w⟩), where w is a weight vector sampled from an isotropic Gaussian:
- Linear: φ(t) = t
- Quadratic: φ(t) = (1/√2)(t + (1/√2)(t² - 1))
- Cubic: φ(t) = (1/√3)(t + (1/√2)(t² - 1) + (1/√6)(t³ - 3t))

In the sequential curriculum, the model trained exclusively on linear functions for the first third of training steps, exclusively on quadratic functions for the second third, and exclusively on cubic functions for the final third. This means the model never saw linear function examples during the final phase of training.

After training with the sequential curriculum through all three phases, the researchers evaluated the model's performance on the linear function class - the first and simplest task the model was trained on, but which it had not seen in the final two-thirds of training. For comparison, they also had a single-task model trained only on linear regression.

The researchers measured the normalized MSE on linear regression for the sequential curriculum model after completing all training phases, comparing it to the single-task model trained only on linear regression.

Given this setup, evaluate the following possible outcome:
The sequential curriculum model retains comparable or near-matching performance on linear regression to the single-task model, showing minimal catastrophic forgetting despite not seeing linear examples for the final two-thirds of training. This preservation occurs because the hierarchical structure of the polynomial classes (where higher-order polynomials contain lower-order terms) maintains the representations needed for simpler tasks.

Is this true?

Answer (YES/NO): NO